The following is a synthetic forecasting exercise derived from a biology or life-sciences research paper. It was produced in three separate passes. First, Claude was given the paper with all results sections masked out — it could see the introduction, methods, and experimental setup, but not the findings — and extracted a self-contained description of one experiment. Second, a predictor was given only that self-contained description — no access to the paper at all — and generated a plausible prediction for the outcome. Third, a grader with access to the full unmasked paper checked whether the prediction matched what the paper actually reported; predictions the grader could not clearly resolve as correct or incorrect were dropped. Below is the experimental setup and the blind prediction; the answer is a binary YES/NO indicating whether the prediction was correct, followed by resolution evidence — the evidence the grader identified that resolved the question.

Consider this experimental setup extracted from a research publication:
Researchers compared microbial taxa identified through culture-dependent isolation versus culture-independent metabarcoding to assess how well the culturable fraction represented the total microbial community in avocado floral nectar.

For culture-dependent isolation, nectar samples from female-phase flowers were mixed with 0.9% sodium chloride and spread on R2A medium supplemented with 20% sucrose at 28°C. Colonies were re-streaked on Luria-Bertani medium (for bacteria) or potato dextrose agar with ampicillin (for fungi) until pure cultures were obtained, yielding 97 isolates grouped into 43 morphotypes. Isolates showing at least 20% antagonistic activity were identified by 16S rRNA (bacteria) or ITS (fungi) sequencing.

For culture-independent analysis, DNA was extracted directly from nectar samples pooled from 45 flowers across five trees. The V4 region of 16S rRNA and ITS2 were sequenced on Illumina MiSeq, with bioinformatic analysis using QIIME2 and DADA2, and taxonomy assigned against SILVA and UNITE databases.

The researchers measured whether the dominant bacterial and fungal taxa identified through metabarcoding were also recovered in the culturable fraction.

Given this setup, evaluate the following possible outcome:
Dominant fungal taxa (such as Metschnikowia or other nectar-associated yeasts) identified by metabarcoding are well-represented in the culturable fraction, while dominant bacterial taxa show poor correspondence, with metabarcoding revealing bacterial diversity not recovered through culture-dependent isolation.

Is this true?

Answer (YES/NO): NO